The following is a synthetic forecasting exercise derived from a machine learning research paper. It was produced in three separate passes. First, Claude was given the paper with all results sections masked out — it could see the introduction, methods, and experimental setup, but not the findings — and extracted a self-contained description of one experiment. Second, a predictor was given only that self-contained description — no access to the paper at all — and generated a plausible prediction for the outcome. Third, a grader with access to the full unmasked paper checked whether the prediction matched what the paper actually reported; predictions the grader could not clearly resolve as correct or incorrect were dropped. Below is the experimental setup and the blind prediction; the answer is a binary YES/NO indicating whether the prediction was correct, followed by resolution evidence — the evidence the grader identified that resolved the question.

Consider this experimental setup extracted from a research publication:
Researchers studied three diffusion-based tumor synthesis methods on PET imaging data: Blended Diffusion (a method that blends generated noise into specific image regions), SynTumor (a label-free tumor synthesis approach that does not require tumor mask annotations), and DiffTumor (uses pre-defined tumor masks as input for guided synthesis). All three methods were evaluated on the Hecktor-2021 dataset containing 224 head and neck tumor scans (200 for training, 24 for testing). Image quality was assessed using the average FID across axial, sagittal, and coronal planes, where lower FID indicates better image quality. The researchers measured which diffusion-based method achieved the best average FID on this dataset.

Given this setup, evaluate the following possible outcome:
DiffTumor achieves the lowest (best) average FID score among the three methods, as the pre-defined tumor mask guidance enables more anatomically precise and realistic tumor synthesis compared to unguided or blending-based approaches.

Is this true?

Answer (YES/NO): YES